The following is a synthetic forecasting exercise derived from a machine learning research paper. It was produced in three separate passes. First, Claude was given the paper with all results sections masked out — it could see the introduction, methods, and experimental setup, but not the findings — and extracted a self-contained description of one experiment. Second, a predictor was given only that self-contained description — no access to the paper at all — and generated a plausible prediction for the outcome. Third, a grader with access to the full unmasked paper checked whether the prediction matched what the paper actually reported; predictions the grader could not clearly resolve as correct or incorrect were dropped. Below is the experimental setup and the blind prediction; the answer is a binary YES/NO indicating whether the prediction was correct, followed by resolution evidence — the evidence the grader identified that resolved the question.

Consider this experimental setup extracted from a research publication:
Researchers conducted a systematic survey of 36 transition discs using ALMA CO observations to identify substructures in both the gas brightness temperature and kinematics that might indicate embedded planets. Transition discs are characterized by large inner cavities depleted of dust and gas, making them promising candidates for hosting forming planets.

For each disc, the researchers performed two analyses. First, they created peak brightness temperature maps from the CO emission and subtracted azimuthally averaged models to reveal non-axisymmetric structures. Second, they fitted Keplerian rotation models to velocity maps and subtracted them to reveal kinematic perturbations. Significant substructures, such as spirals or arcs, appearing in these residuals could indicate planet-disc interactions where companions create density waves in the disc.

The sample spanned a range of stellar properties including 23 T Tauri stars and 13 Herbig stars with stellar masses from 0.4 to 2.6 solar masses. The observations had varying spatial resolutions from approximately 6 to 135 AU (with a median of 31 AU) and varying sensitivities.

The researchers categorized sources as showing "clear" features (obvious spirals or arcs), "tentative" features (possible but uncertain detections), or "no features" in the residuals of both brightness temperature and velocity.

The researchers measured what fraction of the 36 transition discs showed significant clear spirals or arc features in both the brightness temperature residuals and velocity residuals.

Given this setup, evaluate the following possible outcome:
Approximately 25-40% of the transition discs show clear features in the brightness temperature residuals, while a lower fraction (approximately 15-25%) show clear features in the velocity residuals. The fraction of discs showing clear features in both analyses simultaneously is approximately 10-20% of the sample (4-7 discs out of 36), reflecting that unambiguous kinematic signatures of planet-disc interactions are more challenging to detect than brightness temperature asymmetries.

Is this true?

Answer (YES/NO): NO